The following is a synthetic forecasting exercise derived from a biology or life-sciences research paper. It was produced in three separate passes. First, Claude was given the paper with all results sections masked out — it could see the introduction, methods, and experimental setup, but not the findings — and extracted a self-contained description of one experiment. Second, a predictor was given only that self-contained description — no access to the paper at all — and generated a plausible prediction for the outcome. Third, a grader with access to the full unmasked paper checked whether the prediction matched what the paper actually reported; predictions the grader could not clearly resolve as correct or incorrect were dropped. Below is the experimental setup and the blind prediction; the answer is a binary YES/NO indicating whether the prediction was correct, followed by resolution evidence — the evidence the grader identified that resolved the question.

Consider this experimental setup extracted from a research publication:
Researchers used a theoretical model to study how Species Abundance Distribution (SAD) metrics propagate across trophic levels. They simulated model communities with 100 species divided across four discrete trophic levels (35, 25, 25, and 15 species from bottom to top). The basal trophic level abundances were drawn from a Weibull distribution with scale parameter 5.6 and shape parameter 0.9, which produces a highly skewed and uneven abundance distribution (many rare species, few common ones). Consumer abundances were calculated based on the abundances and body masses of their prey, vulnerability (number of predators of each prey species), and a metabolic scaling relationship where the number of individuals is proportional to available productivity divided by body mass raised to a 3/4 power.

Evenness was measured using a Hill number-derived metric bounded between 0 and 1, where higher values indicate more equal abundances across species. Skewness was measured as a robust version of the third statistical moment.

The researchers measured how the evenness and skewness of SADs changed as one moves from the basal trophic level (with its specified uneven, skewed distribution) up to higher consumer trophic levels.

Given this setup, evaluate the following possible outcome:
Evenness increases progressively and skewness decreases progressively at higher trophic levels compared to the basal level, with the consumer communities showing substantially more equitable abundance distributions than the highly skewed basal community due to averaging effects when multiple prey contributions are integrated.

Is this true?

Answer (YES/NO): NO